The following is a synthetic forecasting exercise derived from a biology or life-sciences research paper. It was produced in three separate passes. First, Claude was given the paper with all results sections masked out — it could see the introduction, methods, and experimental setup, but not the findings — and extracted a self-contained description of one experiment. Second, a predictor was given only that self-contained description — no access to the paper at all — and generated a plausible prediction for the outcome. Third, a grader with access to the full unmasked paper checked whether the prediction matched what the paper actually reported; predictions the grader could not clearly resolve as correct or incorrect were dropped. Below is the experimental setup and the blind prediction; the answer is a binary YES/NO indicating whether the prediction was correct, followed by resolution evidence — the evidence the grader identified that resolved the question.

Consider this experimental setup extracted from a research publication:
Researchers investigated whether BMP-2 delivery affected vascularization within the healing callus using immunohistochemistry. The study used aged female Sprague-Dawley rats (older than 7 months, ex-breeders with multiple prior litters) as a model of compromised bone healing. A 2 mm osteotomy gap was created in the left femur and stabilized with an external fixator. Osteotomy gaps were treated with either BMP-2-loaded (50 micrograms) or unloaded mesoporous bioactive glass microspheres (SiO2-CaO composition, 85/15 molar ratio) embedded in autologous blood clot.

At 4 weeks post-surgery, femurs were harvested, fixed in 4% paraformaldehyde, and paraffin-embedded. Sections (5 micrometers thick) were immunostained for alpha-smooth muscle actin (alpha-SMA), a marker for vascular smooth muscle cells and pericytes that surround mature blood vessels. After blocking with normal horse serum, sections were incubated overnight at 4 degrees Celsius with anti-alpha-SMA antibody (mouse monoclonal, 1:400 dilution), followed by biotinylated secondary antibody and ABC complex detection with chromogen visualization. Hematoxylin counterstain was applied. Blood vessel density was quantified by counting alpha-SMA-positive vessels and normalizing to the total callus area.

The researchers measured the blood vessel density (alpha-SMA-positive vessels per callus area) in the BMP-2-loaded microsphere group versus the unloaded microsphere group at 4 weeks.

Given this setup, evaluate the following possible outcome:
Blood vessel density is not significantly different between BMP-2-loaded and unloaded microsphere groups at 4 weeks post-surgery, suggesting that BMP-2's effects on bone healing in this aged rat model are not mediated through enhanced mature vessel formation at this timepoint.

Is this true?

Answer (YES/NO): YES